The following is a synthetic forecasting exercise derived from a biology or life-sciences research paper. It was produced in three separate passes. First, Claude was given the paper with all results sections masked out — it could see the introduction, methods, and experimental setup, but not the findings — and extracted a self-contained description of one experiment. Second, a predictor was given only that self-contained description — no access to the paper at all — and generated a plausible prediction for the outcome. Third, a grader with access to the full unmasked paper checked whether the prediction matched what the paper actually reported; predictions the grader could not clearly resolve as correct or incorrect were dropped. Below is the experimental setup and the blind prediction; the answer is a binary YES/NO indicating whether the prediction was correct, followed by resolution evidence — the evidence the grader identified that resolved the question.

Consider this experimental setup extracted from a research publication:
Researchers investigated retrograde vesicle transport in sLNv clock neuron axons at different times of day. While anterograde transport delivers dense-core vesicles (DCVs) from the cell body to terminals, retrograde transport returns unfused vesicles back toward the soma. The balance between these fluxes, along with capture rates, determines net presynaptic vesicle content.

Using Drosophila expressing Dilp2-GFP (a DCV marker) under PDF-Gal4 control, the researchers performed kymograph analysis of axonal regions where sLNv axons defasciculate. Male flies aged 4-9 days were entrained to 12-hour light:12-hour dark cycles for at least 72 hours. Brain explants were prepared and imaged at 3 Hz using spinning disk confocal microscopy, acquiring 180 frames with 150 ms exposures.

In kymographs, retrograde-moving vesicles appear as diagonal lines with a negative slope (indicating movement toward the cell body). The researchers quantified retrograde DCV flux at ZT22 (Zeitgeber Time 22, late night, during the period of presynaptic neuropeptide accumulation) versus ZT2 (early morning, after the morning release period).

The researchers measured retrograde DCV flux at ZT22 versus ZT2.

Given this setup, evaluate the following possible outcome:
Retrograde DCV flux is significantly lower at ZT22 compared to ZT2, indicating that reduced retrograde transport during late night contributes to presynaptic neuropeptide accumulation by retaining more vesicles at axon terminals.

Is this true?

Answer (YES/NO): YES